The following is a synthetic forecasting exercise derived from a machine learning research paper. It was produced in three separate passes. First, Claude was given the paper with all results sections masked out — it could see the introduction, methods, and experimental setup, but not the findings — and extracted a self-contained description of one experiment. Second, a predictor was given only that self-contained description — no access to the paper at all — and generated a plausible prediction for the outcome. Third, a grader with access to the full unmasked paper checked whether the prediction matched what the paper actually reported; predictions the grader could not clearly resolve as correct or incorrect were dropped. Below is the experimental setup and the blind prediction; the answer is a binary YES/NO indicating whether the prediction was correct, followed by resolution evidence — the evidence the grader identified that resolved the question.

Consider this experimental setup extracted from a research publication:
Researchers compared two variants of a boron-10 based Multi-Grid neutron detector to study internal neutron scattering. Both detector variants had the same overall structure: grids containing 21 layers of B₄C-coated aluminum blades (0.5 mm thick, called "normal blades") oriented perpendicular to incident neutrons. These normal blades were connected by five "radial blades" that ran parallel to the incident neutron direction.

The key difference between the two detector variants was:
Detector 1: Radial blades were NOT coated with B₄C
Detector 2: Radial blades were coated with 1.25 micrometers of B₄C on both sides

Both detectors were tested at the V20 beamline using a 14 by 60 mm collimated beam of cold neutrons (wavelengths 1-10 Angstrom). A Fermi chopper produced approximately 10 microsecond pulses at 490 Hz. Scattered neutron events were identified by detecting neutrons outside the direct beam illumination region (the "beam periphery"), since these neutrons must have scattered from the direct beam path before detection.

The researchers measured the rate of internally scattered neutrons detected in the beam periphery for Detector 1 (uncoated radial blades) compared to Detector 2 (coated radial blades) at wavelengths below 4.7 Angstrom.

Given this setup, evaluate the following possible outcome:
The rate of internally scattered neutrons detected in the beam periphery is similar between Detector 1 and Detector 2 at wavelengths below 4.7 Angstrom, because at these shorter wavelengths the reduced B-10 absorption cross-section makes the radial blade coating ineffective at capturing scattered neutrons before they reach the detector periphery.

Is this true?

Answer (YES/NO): NO